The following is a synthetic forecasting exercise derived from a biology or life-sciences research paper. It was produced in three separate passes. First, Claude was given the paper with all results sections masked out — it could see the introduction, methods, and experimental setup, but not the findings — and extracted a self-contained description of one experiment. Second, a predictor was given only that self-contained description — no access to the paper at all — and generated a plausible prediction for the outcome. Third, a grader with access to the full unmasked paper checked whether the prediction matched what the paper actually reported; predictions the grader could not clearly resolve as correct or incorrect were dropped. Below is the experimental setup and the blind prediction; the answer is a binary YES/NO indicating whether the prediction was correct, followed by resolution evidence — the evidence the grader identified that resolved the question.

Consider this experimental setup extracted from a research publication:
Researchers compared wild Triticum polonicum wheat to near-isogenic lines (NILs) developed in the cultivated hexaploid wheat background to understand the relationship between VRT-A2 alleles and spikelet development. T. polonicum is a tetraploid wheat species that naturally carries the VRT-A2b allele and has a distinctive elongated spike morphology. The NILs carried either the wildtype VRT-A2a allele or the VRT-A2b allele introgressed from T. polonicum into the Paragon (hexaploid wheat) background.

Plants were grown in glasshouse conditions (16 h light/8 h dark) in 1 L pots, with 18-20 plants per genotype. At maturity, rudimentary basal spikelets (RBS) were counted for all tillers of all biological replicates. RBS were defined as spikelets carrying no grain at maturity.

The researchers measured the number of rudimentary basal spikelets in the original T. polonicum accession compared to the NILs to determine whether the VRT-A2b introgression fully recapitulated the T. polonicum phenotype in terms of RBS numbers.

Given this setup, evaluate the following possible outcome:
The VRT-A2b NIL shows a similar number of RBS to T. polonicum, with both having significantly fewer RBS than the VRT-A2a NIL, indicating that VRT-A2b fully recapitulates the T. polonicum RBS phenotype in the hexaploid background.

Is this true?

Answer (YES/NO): NO